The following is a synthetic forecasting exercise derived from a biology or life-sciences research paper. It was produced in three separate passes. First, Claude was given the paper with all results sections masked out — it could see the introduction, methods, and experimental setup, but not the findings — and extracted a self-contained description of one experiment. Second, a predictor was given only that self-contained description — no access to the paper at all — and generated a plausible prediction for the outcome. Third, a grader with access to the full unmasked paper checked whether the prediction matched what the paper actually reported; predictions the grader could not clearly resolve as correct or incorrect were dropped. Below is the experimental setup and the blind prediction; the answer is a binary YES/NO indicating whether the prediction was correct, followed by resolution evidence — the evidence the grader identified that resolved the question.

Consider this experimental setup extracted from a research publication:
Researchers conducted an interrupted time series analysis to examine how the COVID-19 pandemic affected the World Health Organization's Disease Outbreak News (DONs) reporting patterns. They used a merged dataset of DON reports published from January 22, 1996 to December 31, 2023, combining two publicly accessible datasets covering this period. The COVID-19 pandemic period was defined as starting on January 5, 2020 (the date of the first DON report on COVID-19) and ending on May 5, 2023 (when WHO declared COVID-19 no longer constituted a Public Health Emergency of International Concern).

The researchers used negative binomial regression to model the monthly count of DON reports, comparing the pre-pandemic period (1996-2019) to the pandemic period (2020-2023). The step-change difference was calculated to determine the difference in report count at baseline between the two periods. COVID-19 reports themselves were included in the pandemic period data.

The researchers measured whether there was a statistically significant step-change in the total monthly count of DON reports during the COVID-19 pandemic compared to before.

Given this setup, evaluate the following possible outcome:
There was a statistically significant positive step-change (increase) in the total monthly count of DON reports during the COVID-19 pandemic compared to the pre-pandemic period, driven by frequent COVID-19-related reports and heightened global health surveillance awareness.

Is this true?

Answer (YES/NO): NO